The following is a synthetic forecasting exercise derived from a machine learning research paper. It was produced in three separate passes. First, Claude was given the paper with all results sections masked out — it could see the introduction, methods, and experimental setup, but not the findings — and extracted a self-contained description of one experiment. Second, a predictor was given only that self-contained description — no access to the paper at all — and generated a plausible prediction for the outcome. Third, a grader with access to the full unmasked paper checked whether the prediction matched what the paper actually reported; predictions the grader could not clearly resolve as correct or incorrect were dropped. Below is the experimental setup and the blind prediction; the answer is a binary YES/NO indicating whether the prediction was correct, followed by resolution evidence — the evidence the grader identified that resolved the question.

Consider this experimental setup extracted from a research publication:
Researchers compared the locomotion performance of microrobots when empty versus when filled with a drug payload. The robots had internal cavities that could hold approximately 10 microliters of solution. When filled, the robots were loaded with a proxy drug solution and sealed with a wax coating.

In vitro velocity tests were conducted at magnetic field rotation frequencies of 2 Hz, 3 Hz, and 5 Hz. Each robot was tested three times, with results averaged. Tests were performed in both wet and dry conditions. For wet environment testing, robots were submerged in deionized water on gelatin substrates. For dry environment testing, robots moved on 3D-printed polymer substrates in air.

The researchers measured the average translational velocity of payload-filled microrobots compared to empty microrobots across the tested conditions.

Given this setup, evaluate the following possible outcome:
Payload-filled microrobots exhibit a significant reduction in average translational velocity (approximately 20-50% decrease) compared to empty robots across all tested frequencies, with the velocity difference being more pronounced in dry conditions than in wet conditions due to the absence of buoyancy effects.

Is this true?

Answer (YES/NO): NO